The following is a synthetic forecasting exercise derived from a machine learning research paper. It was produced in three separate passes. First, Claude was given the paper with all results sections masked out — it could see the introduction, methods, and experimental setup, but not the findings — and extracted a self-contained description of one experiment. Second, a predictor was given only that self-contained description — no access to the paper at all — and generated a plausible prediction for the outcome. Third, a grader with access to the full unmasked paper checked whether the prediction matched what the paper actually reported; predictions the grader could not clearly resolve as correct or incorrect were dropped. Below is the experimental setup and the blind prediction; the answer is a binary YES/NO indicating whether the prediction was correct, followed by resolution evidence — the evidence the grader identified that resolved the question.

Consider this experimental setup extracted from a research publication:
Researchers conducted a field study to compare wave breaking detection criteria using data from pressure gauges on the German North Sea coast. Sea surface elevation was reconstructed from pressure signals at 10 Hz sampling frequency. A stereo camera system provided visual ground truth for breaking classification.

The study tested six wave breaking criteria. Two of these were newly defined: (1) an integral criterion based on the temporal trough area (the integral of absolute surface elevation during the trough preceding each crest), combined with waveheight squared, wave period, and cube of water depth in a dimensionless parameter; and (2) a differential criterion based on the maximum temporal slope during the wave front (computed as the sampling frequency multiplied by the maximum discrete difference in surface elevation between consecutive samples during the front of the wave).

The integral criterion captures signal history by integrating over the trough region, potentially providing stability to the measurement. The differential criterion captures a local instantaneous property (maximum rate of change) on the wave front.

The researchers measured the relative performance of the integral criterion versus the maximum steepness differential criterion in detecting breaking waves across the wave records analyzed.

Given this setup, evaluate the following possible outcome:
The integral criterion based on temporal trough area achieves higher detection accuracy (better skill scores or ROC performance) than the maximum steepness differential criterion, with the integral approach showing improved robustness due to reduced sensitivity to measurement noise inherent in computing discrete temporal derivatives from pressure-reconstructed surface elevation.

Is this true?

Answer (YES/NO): YES